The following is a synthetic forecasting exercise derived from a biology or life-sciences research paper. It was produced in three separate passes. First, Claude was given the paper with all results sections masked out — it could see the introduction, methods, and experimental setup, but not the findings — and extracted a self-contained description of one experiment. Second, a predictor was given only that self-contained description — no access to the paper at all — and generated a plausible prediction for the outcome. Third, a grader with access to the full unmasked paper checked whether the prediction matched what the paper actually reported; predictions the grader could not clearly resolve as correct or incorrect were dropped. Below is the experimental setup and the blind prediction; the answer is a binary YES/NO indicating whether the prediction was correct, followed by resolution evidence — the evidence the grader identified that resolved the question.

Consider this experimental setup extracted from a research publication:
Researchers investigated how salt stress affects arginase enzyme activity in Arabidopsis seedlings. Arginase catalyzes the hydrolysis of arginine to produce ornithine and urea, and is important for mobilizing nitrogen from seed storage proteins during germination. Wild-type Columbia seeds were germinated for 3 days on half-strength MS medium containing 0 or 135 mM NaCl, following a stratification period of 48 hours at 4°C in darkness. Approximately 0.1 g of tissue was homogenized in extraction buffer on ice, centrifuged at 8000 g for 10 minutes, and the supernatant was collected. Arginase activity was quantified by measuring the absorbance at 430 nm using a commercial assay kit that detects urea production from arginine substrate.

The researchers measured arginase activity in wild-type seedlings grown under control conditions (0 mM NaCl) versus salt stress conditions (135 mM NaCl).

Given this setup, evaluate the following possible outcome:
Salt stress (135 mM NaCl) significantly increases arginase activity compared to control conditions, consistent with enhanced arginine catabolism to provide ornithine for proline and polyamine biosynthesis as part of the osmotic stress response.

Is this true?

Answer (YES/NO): YES